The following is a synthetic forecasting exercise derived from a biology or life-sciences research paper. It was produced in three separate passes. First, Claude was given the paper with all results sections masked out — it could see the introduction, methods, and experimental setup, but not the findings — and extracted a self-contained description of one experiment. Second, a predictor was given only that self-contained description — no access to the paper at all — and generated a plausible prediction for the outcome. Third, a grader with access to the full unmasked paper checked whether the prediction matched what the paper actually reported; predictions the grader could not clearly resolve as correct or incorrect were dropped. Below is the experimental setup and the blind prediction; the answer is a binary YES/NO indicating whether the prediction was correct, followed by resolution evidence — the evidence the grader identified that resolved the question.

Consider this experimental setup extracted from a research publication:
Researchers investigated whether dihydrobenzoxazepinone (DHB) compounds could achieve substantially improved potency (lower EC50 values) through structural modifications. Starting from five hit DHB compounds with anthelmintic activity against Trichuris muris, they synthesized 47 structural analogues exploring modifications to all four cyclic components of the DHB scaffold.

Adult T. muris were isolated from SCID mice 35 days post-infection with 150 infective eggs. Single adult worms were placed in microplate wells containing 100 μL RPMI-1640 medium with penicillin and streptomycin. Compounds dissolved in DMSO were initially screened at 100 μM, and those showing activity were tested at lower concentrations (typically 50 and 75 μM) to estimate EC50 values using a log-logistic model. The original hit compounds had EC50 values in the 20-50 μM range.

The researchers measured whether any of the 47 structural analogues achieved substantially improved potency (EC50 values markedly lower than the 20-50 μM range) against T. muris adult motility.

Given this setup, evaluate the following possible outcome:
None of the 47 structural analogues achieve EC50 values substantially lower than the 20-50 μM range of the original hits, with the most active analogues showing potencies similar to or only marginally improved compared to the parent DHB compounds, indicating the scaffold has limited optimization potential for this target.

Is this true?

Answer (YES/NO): YES